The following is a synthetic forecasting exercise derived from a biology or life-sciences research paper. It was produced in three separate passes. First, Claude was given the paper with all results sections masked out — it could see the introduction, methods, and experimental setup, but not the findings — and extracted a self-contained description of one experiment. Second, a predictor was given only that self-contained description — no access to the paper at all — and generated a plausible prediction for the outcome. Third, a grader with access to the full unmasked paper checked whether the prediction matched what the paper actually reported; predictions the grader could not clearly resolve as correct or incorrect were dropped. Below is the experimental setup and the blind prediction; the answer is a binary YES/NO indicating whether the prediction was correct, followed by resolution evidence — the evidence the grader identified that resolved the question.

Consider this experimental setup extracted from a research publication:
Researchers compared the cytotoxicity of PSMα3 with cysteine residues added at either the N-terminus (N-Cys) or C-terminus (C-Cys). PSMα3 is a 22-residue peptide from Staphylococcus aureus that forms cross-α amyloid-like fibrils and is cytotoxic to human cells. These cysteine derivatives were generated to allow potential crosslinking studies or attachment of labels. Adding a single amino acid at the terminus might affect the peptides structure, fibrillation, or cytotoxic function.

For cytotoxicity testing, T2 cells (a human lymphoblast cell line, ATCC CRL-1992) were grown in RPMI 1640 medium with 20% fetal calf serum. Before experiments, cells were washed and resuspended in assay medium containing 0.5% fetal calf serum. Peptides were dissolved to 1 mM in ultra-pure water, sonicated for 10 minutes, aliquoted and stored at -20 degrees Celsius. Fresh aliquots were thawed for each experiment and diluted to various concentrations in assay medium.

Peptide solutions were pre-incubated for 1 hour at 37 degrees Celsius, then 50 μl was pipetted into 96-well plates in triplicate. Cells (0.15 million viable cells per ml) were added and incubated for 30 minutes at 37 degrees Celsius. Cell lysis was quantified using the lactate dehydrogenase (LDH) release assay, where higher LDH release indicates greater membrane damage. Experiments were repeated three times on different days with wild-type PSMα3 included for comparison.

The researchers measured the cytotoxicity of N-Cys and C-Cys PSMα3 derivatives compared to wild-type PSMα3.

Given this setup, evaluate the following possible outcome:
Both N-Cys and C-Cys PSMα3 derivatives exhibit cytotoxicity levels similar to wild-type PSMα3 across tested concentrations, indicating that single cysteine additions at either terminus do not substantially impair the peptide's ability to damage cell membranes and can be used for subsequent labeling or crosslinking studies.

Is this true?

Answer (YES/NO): NO